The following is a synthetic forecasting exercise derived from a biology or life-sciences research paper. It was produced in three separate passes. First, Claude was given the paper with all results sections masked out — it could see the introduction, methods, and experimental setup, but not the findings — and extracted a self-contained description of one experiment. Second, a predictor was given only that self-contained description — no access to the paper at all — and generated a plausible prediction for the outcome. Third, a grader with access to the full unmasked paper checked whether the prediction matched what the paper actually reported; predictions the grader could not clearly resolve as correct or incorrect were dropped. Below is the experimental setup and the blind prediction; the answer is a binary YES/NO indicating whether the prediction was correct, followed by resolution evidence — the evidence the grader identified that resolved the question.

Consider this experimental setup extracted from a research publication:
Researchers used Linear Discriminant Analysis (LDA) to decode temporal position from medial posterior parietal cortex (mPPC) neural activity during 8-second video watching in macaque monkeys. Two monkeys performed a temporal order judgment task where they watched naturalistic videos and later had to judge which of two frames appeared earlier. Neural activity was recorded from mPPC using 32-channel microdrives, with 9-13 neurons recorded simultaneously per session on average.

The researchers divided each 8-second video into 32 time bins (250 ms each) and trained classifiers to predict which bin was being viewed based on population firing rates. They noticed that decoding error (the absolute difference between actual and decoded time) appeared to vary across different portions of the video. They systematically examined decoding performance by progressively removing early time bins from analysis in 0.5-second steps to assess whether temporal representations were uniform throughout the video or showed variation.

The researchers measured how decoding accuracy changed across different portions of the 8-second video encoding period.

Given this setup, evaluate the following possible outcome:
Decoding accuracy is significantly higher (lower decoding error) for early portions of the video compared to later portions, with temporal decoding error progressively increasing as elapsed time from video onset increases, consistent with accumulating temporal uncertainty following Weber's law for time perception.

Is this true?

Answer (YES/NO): YES